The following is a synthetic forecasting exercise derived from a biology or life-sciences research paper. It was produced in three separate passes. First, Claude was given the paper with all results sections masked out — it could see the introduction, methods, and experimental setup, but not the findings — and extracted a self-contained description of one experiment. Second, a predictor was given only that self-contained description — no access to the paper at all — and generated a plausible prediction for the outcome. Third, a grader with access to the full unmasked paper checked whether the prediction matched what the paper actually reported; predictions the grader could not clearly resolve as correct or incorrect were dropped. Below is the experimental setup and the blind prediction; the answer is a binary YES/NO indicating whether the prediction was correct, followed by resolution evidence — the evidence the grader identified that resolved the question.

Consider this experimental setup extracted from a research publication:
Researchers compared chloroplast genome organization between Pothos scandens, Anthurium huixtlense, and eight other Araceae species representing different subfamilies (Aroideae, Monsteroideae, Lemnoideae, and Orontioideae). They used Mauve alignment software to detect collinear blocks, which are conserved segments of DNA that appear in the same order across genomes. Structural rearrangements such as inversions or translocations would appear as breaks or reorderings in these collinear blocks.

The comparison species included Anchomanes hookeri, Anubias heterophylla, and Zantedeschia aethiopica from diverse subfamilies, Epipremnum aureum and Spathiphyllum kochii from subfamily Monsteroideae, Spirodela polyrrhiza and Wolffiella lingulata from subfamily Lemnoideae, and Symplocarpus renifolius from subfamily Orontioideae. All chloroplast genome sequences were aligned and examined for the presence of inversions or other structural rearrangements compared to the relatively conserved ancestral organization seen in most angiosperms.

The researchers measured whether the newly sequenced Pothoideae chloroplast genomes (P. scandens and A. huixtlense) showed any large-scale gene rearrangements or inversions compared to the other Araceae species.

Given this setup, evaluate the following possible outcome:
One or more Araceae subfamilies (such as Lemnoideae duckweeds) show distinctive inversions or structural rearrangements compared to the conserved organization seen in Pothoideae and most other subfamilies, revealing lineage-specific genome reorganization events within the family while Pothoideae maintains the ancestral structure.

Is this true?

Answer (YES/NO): NO